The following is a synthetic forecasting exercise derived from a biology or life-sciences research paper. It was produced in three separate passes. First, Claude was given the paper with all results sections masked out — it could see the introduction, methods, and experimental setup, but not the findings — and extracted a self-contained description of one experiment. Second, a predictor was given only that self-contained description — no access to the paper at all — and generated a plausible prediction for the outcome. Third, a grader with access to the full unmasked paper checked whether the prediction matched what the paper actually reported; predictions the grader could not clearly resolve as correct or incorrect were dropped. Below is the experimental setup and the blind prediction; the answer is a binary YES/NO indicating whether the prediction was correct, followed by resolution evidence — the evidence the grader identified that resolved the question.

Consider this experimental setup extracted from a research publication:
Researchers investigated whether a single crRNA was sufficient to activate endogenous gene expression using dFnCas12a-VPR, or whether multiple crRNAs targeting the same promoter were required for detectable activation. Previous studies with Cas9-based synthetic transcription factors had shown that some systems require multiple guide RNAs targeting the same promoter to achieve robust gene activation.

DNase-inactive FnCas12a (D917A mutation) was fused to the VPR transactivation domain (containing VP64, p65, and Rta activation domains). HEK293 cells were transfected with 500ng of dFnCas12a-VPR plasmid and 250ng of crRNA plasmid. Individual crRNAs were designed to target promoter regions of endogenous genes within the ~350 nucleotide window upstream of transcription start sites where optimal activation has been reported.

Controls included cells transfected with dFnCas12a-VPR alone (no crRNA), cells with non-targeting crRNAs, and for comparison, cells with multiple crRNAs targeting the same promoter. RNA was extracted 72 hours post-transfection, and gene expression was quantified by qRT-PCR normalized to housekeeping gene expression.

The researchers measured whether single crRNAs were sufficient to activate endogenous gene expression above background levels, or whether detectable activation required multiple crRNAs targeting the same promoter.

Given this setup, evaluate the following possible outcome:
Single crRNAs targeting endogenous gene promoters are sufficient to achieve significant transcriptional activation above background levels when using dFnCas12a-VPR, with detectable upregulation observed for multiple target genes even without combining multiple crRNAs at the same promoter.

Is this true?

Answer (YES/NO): YES